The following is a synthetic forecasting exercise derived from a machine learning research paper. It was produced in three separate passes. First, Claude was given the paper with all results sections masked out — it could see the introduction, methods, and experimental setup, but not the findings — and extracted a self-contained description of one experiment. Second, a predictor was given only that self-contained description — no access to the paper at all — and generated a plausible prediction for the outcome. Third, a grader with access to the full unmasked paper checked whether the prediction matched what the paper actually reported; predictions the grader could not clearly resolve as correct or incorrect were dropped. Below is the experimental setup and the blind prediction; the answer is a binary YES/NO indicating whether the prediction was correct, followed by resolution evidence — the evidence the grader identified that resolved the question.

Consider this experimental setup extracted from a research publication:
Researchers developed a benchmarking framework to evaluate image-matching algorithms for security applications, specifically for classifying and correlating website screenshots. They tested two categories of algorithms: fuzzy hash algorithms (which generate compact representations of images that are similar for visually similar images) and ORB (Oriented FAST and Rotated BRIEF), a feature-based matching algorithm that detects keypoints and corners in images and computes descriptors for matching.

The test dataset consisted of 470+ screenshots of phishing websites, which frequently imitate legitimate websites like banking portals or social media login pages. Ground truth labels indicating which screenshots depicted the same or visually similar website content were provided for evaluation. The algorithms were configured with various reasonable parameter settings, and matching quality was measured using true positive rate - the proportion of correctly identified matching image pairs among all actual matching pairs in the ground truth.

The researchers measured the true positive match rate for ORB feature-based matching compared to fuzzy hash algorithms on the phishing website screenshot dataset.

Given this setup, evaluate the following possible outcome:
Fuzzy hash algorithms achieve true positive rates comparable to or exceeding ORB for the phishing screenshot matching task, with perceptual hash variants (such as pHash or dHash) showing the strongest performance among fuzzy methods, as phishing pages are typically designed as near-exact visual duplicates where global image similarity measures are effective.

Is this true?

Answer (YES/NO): NO